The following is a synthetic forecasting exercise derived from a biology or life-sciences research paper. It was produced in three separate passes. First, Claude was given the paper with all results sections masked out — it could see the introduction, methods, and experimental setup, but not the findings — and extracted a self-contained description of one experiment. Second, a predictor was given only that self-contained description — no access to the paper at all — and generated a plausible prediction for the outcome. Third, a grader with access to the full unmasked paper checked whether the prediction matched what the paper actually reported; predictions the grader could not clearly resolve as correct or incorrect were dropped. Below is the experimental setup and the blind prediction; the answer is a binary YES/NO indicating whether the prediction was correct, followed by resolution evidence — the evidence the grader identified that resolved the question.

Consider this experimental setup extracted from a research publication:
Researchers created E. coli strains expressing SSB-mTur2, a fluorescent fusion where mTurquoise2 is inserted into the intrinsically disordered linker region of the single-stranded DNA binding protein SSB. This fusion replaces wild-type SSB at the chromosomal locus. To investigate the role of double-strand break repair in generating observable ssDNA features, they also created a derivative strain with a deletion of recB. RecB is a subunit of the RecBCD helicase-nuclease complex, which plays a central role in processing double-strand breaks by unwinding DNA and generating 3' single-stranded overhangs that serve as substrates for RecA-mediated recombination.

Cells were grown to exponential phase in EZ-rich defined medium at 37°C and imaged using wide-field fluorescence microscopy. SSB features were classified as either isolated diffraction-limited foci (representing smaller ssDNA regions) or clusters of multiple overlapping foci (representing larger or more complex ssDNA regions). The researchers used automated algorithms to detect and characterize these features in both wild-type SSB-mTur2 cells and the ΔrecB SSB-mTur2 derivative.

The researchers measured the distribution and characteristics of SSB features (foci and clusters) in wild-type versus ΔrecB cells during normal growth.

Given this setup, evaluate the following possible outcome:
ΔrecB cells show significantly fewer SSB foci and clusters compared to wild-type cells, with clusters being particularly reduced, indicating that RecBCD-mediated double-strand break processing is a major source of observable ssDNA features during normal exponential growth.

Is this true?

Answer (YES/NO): NO